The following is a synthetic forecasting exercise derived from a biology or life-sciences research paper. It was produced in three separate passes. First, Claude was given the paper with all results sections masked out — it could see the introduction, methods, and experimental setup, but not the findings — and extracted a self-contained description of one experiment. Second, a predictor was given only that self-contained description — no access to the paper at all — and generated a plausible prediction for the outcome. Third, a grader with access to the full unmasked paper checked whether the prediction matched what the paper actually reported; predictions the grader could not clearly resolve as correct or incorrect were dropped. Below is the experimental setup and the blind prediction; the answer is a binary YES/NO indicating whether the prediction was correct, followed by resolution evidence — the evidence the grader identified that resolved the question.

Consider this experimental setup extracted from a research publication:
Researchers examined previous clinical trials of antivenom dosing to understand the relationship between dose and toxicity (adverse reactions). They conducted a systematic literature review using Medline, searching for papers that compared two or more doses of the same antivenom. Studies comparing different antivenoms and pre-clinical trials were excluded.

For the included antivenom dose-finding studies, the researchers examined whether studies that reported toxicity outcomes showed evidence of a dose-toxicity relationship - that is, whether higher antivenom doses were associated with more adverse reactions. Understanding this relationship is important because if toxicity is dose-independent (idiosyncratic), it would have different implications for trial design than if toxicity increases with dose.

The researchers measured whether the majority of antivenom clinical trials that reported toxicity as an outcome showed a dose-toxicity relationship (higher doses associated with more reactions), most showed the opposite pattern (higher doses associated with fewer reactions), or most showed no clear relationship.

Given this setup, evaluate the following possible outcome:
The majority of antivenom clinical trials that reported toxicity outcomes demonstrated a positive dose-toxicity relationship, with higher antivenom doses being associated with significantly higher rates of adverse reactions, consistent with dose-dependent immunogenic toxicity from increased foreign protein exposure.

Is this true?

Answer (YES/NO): YES